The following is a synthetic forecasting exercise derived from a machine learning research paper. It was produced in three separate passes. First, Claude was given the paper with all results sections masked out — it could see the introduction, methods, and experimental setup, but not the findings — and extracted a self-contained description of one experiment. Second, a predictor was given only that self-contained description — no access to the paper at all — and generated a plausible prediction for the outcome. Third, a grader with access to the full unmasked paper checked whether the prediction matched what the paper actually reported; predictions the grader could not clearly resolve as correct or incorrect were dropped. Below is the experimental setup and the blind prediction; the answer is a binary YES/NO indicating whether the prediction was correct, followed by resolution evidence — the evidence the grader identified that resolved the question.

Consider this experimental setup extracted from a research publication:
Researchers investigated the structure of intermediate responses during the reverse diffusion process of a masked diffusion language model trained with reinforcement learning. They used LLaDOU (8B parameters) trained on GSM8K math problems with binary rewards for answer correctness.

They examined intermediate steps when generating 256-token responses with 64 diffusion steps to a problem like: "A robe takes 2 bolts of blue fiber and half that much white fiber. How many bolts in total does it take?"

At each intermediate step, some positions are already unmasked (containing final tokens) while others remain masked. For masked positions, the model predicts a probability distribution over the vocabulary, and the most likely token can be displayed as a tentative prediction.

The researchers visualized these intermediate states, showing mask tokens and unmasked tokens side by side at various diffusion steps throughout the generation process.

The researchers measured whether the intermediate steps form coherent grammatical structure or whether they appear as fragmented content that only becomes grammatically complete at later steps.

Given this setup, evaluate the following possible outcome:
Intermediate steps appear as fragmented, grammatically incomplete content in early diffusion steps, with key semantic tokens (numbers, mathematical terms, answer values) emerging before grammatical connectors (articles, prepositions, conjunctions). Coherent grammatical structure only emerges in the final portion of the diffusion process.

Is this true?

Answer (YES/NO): YES